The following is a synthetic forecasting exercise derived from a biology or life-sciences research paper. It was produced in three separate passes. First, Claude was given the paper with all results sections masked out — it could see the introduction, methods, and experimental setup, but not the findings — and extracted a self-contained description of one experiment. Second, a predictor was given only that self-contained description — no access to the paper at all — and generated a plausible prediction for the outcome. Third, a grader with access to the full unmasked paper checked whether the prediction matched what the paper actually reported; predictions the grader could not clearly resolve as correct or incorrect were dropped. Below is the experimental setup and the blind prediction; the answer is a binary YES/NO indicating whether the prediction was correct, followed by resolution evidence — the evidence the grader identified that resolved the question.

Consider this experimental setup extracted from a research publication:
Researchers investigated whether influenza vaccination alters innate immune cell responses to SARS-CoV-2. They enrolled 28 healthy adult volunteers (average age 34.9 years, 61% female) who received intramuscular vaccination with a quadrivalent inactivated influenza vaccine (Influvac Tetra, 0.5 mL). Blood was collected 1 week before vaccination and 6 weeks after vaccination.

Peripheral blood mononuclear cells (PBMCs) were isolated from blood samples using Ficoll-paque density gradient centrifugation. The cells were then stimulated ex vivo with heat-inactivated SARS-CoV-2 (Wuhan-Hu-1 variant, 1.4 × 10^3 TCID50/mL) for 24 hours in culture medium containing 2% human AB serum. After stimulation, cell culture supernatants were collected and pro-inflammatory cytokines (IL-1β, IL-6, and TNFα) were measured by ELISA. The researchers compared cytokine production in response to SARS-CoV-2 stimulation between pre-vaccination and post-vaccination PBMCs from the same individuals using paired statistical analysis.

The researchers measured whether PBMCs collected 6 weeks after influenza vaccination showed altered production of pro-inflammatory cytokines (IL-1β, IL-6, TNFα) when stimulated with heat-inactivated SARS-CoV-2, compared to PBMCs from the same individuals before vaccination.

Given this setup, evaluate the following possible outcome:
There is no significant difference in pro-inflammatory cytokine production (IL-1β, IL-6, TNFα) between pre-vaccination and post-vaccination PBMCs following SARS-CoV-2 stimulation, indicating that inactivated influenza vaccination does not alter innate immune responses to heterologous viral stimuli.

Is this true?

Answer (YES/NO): NO